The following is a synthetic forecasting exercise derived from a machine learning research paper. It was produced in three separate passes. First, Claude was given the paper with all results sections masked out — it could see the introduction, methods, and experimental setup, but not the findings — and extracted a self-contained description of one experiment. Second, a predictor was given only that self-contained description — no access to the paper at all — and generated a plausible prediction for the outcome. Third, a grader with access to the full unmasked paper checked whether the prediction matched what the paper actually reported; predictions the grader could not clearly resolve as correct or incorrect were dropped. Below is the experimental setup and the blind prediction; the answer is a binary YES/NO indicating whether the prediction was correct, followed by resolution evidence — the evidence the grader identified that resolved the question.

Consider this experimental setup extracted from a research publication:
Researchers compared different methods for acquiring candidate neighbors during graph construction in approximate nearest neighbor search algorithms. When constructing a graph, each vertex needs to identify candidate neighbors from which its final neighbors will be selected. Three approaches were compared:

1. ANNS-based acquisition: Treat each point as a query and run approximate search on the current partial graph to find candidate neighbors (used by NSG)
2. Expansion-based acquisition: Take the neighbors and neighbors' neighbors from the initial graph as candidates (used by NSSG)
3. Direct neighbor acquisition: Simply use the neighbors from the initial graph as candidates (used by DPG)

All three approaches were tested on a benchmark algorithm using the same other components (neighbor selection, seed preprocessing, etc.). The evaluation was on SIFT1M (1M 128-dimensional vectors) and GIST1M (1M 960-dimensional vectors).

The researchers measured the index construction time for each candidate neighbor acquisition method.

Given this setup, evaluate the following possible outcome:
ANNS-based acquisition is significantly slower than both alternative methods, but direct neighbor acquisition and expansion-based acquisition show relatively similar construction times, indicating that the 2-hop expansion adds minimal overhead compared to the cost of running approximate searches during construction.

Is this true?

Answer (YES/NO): YES